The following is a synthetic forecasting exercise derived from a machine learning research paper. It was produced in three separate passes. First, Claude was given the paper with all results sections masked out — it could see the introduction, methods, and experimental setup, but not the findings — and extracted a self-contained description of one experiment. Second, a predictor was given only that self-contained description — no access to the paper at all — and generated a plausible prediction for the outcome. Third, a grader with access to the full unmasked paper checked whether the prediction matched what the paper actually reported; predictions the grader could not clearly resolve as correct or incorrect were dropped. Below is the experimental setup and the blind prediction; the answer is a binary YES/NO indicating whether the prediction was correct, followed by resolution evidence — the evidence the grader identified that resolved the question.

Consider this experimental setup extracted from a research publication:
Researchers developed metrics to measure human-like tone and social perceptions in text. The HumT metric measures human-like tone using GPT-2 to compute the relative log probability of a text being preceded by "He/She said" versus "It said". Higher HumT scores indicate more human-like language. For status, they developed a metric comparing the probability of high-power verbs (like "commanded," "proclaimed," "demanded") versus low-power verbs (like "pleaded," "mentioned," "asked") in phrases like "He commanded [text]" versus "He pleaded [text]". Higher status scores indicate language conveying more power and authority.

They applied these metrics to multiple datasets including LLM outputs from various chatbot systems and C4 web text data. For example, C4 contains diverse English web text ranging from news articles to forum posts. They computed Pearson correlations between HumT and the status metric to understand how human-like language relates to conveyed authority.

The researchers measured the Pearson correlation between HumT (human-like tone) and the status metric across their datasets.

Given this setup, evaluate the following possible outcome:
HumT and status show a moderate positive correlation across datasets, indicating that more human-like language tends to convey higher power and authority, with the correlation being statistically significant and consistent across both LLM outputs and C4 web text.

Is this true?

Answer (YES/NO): NO